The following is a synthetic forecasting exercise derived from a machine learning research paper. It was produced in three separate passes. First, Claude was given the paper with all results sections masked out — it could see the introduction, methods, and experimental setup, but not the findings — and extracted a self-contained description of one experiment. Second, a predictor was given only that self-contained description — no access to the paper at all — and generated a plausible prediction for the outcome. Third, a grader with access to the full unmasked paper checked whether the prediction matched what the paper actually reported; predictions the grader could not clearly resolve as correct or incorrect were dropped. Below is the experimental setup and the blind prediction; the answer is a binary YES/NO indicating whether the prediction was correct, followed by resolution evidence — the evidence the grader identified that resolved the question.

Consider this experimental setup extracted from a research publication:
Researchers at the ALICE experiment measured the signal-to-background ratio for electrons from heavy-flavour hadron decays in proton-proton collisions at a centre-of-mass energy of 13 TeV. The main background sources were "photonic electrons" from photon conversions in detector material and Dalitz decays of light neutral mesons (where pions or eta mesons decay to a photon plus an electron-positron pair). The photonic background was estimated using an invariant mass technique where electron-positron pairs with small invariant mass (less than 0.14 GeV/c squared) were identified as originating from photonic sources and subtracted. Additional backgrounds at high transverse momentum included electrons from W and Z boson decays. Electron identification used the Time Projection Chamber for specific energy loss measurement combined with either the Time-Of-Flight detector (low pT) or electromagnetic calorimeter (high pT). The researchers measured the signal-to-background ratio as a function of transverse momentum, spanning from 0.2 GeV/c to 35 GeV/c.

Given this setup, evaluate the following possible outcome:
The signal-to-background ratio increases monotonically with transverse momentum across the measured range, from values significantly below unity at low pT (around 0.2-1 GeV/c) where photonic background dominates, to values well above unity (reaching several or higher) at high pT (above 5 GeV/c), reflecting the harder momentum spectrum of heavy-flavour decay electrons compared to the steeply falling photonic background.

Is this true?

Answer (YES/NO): NO